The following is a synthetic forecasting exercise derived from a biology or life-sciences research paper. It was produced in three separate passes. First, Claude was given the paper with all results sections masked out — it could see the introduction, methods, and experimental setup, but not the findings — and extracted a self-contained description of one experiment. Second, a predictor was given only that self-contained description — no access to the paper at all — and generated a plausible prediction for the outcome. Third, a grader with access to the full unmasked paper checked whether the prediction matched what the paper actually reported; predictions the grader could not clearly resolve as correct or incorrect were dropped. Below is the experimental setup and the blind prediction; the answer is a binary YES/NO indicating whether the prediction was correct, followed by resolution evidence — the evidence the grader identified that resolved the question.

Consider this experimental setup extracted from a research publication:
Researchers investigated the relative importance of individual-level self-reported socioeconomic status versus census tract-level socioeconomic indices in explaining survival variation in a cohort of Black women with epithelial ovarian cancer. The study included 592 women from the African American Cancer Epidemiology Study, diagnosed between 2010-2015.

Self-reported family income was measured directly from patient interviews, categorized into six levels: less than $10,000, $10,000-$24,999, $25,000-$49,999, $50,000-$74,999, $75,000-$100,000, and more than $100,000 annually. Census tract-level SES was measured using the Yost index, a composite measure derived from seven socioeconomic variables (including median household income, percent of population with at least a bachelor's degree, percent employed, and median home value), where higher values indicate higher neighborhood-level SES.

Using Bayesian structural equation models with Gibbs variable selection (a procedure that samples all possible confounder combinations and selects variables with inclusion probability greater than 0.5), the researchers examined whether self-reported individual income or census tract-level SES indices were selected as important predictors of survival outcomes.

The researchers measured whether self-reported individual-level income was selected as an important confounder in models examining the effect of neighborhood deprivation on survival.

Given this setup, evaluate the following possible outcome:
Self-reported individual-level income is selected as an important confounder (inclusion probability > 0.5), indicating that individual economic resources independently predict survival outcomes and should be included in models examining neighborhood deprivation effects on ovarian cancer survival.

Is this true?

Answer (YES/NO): NO